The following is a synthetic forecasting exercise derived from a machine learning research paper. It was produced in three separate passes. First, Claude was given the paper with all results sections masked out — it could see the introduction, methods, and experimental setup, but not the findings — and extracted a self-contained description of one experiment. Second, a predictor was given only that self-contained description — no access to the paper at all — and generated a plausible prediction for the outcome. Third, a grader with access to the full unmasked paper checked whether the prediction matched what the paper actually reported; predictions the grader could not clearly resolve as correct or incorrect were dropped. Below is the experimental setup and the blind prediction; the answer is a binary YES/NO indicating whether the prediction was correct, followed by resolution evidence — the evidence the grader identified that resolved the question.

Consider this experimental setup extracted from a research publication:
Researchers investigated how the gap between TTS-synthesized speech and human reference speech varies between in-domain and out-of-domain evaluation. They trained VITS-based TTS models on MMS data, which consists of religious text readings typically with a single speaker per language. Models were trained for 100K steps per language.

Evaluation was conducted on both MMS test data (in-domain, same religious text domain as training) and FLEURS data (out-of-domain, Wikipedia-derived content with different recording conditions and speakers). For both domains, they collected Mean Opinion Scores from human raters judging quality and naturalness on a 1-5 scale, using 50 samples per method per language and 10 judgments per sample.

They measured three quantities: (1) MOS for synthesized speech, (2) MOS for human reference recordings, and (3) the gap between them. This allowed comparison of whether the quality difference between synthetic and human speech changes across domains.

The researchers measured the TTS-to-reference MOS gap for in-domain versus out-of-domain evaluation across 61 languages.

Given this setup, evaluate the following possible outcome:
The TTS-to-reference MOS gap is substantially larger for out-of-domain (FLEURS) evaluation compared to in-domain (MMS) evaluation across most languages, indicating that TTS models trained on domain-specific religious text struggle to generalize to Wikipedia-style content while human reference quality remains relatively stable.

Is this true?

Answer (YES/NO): NO